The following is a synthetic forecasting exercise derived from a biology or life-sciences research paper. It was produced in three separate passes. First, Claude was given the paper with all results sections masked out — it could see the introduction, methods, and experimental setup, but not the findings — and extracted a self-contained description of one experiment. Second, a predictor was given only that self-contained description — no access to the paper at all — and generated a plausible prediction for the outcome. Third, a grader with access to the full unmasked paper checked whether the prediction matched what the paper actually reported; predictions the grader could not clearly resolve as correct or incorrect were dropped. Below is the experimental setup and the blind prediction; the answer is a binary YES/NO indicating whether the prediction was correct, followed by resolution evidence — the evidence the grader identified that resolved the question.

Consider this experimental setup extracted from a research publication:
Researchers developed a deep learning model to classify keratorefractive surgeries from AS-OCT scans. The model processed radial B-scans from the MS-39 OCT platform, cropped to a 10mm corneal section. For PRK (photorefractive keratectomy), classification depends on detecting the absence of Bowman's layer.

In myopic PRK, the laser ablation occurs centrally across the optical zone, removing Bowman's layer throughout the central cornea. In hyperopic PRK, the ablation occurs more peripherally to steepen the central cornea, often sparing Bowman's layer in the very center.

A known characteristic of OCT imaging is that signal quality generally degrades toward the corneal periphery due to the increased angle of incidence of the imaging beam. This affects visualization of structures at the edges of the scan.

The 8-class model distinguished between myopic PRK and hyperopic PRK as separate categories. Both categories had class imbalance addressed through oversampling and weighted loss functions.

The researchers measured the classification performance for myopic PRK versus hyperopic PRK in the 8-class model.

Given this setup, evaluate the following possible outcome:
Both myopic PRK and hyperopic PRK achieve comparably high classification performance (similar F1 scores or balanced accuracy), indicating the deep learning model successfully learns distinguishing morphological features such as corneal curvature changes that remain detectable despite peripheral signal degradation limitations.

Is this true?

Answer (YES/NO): NO